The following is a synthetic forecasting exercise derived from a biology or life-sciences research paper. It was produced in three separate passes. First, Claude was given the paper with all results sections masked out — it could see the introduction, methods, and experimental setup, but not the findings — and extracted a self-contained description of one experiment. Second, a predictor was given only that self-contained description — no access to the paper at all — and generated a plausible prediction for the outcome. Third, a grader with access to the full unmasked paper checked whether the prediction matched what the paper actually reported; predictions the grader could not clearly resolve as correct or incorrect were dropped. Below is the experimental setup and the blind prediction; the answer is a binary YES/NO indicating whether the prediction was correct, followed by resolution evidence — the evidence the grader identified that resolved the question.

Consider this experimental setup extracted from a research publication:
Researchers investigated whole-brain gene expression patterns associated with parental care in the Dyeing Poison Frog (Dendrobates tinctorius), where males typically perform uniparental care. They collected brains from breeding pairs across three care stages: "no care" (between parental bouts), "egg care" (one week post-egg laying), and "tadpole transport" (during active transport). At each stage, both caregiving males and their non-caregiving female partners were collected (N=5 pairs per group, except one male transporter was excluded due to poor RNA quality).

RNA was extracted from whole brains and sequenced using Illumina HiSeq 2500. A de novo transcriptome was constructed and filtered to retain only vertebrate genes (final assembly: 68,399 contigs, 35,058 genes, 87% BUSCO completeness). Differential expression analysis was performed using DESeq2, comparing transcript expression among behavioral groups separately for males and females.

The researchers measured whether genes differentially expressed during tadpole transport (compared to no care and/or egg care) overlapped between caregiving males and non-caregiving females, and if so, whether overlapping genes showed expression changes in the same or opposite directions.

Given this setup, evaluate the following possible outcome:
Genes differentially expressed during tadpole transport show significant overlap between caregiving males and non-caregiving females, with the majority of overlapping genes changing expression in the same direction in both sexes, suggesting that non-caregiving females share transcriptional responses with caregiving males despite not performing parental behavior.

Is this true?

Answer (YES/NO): YES